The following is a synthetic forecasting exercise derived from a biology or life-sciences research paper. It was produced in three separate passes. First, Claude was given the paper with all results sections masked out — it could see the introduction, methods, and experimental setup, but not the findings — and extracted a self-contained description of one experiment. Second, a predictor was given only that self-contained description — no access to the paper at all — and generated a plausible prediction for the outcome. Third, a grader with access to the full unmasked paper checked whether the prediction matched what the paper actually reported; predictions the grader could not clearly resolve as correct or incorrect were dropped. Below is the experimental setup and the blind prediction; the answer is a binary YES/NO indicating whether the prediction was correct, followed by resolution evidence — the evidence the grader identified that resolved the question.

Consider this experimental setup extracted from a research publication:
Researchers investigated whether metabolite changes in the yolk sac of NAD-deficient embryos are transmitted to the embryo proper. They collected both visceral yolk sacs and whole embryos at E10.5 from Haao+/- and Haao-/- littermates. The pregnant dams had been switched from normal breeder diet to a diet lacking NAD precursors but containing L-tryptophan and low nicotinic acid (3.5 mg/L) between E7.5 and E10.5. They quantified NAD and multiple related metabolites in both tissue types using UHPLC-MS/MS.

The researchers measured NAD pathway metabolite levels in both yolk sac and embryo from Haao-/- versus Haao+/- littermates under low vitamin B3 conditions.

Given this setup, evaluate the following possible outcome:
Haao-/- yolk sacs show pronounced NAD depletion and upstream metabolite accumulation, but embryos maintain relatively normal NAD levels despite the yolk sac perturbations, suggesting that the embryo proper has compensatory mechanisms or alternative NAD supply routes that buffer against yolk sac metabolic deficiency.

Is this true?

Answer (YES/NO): NO